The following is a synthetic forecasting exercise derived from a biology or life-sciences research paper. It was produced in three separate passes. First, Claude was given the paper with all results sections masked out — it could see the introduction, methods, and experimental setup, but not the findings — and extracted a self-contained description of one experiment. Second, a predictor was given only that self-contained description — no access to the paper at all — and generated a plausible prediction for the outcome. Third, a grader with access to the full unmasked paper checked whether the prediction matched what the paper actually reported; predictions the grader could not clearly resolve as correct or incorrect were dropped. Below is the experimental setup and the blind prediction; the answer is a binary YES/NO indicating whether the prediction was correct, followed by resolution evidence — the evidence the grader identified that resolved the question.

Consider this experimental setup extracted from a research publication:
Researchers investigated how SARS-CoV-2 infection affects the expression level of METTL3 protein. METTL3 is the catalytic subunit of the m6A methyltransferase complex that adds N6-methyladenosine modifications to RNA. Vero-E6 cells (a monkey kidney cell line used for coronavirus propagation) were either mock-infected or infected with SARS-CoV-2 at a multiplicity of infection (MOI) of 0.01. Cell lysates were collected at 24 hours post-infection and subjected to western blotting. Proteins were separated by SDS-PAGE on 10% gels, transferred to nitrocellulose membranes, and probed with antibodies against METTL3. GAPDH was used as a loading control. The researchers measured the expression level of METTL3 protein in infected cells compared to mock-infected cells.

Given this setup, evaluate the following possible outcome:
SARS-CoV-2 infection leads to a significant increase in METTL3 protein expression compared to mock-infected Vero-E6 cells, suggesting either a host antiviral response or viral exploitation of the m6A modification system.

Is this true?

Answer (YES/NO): YES